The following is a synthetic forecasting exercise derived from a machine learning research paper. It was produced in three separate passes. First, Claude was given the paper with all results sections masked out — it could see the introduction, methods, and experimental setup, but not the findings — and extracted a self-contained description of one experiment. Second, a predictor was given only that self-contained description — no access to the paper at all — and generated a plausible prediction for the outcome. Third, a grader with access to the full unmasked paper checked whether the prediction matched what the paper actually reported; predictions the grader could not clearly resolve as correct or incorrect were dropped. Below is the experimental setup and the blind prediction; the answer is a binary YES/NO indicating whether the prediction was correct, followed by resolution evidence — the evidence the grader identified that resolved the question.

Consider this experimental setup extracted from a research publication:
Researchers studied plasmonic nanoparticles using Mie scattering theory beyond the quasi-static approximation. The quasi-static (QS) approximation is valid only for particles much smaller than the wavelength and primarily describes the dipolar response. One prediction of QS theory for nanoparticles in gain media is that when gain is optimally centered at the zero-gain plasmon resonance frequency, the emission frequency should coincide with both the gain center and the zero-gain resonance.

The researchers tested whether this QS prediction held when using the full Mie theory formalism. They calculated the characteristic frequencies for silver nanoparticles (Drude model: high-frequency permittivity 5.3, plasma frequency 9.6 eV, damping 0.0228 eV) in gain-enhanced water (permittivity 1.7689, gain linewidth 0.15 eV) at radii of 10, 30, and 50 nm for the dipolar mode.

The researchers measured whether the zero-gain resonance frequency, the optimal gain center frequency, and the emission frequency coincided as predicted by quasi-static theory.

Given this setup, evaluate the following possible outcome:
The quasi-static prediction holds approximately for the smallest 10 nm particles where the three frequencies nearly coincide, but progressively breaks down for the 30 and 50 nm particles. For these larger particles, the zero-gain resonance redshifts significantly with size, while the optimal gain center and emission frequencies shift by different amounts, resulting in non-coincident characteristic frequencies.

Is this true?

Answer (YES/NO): YES